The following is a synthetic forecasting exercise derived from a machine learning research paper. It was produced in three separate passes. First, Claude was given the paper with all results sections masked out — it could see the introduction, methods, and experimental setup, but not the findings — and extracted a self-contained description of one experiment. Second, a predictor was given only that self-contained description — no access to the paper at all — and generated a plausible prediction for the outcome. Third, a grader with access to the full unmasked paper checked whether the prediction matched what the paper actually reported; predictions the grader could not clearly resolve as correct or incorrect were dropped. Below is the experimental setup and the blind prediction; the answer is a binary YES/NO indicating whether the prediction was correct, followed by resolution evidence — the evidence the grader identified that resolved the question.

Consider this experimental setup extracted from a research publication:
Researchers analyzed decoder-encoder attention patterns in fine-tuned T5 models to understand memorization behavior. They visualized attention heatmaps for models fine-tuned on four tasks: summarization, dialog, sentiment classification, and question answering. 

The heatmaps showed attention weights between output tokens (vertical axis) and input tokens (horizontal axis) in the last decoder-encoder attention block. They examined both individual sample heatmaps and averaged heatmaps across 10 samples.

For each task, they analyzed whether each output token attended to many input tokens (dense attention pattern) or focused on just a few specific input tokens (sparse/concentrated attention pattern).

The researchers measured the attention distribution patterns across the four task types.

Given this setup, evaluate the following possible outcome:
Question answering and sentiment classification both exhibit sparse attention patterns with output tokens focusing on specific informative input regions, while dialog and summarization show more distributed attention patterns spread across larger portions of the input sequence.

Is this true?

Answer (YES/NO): YES